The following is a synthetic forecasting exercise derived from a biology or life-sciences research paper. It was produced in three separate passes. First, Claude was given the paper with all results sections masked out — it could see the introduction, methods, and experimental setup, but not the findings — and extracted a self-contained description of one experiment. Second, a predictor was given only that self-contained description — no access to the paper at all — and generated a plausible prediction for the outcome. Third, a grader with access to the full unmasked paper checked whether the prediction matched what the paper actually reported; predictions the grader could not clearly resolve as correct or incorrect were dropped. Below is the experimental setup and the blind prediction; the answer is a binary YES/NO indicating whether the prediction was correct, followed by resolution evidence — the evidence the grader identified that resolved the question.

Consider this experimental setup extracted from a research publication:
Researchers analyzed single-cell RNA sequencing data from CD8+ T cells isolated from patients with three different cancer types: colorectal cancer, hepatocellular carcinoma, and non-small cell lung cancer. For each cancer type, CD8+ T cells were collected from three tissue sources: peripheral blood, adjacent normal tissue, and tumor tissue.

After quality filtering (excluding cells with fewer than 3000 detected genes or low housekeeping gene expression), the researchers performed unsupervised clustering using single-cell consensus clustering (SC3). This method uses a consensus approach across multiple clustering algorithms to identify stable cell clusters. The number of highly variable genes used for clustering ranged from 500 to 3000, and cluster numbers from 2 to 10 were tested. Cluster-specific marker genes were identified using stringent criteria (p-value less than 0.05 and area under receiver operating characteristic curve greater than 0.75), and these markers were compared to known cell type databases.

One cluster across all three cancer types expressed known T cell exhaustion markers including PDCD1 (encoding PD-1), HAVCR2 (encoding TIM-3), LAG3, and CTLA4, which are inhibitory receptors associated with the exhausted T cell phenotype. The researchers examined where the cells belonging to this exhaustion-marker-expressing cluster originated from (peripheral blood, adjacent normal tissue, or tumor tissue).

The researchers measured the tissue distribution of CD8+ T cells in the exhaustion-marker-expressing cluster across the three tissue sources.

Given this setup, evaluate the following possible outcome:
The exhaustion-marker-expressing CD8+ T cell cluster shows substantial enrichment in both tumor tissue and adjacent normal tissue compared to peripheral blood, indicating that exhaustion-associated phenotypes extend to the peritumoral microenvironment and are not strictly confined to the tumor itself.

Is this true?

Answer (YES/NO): NO